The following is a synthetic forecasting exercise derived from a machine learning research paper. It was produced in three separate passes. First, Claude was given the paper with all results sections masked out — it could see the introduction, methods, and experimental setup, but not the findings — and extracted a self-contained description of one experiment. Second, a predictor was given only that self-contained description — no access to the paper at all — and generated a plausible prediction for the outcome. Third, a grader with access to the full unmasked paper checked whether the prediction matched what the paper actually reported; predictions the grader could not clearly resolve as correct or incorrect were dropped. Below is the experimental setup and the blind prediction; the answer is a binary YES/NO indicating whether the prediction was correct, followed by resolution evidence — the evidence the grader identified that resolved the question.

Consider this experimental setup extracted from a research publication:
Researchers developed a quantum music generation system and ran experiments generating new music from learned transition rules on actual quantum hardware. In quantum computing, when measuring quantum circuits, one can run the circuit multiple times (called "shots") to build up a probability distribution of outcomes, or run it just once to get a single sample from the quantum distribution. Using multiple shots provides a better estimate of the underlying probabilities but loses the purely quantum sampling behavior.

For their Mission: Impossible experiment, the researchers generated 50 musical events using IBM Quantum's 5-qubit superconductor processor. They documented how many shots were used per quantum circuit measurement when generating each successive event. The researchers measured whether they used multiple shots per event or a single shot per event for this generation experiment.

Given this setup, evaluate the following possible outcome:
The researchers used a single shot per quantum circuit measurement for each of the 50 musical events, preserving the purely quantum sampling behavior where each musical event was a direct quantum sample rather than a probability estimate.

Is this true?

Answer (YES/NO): YES